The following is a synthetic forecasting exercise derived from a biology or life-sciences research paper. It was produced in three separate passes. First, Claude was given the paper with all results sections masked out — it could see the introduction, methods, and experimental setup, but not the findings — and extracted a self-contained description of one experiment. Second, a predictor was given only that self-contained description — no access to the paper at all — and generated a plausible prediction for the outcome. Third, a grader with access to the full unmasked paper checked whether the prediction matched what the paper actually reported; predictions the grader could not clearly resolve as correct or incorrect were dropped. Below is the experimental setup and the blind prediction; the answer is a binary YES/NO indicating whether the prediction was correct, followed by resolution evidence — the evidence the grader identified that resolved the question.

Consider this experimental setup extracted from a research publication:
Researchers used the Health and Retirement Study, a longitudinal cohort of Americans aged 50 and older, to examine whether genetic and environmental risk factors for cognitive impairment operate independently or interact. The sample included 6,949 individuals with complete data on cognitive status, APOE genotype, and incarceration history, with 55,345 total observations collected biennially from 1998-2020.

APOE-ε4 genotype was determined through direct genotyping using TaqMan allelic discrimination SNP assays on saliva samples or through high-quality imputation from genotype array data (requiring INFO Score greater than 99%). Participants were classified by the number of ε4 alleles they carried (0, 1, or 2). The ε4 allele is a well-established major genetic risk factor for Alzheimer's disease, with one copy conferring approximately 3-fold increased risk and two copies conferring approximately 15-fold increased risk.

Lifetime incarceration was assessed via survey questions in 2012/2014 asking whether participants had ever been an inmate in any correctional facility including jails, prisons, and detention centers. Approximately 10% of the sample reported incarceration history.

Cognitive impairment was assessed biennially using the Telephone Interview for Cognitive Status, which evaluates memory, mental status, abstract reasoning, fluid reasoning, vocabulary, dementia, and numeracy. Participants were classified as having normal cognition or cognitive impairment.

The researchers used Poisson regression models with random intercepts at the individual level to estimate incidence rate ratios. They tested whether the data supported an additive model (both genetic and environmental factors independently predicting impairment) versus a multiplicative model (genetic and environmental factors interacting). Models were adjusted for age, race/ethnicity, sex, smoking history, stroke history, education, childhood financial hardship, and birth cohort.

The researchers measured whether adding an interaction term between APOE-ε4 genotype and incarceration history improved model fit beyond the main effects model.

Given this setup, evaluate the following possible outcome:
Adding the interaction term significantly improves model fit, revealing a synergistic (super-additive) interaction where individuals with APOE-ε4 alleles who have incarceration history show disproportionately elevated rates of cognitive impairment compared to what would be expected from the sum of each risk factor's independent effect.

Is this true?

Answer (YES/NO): NO